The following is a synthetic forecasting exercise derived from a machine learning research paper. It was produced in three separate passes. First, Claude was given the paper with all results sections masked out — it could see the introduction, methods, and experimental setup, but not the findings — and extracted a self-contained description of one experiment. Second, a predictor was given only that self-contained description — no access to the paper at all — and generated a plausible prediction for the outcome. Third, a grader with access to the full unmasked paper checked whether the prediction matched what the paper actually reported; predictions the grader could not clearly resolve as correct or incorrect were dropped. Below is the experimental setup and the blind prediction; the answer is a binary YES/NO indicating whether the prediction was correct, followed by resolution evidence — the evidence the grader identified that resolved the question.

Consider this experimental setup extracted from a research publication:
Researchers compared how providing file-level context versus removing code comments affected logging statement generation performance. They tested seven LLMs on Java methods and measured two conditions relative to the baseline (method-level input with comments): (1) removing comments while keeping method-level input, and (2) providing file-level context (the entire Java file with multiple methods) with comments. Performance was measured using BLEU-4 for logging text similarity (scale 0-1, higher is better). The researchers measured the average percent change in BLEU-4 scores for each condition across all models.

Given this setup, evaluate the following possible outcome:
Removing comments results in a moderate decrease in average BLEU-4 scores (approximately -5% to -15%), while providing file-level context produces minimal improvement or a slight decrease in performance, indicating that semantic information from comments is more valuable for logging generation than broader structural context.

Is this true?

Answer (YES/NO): NO